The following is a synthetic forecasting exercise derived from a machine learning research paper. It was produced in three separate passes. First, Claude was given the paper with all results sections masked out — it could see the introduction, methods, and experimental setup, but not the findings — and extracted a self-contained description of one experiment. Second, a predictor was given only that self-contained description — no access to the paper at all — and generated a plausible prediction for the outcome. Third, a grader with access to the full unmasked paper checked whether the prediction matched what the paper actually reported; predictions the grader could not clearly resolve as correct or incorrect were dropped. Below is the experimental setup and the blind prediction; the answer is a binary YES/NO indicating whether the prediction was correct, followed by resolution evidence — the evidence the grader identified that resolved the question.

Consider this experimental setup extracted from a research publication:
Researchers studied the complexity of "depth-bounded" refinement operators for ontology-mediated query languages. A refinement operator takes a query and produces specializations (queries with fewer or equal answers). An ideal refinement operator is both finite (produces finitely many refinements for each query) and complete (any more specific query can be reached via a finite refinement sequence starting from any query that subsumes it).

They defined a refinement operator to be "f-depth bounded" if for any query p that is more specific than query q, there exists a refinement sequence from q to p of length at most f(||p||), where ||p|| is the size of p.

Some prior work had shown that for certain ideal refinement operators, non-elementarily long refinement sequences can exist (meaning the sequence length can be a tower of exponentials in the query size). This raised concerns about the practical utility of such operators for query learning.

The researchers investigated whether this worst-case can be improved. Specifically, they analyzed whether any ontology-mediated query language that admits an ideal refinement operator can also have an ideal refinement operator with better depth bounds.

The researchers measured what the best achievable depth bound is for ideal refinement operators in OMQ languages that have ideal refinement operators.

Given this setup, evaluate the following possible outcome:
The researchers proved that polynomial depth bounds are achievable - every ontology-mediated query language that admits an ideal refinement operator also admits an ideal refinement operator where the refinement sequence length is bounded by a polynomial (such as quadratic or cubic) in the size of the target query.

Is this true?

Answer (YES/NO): NO